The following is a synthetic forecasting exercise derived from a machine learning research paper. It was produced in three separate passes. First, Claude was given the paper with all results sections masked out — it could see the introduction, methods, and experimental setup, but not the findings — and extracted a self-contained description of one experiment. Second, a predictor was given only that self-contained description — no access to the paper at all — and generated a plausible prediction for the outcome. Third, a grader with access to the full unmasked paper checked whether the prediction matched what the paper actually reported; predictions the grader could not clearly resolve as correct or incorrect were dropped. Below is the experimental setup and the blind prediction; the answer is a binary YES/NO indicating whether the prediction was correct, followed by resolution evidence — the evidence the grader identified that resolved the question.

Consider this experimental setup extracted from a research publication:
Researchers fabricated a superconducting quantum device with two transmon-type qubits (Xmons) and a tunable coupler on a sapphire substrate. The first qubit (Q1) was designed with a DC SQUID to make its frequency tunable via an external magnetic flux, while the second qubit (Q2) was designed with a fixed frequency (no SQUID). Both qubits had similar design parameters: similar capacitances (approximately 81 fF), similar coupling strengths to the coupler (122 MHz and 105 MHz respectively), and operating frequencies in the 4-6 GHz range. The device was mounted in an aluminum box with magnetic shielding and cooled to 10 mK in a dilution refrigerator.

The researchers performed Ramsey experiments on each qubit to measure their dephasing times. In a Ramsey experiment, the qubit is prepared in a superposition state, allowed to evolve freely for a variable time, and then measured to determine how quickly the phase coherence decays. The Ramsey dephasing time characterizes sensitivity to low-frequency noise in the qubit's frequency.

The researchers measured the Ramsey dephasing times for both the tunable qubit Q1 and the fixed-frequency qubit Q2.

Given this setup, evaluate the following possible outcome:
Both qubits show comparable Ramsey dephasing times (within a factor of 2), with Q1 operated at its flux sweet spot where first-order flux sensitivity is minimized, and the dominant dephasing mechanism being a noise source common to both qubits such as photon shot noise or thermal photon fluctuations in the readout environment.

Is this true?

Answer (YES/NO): NO